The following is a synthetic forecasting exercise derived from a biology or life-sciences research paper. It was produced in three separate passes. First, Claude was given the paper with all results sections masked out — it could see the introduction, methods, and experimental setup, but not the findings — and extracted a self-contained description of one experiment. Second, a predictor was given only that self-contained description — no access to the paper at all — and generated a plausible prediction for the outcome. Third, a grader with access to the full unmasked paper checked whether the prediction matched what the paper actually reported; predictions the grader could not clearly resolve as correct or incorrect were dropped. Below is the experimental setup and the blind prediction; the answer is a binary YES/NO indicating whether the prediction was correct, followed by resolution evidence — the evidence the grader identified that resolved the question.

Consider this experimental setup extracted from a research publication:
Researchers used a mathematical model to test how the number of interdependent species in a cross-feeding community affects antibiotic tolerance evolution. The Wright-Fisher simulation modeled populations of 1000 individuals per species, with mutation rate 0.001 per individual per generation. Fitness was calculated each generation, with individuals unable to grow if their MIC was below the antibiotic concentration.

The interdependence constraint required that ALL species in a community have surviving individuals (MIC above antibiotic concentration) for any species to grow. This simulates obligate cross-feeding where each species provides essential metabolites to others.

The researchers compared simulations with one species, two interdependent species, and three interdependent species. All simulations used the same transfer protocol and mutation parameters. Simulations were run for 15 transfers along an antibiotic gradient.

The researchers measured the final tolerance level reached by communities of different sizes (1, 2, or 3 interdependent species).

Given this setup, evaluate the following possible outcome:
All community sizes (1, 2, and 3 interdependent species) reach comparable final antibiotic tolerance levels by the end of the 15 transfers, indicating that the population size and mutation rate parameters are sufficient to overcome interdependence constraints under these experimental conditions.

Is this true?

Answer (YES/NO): NO